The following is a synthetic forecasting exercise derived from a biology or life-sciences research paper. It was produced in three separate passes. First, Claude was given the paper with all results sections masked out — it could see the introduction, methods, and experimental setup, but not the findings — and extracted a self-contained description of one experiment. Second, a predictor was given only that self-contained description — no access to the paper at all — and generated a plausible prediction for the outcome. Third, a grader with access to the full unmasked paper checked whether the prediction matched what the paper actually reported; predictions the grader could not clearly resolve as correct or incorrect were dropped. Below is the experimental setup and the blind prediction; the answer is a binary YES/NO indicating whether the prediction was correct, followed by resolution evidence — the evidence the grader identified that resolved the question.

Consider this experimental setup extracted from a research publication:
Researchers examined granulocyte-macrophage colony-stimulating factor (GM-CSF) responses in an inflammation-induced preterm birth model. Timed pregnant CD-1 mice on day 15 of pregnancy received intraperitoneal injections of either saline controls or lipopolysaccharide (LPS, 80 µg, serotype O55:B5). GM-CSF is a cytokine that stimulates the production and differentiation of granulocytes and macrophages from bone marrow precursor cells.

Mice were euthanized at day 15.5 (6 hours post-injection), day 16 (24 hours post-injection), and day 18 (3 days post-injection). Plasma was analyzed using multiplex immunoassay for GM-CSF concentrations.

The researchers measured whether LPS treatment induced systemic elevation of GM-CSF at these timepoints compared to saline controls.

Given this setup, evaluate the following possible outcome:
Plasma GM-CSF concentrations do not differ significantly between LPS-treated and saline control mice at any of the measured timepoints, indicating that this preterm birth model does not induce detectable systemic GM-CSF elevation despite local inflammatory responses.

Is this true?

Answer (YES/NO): NO